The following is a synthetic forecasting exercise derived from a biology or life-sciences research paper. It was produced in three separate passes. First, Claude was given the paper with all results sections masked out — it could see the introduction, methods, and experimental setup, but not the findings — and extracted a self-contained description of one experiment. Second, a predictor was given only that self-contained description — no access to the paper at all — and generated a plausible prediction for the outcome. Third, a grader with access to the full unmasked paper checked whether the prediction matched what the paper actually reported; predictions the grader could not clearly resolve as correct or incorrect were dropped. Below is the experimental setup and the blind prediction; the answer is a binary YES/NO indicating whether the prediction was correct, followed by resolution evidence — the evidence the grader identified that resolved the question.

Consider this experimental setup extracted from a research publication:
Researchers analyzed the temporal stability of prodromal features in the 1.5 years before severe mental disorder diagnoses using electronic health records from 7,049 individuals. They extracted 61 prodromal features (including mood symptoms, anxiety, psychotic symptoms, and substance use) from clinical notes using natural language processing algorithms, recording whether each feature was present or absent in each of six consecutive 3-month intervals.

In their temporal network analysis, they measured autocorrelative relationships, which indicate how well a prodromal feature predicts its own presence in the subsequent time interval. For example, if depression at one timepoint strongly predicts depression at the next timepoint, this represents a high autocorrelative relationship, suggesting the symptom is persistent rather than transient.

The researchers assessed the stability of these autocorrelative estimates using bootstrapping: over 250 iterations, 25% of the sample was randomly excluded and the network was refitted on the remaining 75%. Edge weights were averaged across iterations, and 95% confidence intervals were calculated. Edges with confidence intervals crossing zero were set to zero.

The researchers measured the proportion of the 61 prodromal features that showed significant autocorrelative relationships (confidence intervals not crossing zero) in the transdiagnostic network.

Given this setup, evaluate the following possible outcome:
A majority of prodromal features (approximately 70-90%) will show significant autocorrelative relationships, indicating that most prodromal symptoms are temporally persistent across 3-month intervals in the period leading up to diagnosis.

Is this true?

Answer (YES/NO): NO